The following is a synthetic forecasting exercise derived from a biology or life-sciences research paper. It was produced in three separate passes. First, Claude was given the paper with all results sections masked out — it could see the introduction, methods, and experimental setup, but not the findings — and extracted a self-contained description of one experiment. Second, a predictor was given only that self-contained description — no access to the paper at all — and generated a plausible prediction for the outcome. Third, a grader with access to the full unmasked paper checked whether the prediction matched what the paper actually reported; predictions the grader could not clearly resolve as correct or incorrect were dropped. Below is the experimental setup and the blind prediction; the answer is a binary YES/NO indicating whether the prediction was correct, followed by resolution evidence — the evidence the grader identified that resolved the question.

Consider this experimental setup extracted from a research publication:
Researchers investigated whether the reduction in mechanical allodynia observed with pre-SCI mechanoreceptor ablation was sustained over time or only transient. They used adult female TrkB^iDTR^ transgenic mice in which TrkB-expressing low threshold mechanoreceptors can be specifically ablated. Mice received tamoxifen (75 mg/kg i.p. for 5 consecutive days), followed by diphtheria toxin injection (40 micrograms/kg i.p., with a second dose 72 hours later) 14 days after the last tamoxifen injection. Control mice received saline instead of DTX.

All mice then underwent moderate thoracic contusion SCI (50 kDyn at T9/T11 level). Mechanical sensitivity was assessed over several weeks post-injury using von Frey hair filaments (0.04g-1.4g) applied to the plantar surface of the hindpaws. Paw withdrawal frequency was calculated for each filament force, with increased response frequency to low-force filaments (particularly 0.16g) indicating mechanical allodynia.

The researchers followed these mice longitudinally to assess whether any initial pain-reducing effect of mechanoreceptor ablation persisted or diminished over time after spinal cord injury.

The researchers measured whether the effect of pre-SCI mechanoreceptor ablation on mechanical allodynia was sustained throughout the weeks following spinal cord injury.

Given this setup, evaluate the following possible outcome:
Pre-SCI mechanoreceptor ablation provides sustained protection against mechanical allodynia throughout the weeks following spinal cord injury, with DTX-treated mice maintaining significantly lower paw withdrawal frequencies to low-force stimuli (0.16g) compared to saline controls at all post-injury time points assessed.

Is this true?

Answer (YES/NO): NO